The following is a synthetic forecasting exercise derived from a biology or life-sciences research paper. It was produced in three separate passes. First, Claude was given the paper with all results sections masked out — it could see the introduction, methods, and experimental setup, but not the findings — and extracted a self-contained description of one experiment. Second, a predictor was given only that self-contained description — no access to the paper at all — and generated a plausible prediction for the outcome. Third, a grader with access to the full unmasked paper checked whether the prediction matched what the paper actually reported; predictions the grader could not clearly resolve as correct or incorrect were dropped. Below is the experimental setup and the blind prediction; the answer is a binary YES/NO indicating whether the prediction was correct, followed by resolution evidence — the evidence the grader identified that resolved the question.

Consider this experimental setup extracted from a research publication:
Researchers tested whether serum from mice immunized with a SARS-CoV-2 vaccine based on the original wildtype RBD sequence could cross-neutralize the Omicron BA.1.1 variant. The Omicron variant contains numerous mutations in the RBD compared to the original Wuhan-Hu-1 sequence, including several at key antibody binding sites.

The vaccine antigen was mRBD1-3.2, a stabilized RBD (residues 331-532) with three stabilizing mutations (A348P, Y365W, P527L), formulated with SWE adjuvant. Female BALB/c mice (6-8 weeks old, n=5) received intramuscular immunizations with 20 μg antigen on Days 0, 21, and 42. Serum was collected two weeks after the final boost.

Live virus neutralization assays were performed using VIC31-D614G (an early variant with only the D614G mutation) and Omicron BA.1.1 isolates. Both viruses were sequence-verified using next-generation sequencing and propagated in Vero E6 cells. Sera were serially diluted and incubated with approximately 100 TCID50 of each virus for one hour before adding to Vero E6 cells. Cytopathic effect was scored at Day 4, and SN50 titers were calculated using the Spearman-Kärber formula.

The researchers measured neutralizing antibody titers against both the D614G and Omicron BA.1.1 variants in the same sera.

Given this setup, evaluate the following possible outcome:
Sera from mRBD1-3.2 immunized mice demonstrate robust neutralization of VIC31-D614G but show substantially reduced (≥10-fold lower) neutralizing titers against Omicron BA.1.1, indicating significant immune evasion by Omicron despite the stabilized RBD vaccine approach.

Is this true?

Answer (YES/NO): YES